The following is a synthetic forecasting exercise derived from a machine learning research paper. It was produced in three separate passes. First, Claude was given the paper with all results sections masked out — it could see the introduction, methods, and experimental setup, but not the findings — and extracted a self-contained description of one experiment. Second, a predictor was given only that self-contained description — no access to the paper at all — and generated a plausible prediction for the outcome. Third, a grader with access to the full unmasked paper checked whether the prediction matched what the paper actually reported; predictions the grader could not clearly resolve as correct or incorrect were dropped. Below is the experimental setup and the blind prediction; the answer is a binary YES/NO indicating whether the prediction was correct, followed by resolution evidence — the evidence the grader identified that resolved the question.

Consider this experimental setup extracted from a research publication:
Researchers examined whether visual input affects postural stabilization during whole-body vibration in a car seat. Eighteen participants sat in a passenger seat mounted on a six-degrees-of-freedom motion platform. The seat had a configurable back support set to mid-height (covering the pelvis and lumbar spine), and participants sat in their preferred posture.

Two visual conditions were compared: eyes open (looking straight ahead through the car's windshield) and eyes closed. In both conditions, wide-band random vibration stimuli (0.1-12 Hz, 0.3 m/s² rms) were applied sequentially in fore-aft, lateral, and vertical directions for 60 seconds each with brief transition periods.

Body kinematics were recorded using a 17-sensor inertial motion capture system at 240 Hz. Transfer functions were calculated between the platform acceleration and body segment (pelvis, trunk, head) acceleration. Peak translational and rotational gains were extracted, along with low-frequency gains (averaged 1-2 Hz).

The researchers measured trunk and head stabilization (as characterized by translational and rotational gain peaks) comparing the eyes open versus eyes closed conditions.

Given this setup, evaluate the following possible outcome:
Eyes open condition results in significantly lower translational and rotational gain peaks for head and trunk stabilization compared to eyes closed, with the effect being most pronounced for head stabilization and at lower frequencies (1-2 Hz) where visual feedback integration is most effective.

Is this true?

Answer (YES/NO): NO